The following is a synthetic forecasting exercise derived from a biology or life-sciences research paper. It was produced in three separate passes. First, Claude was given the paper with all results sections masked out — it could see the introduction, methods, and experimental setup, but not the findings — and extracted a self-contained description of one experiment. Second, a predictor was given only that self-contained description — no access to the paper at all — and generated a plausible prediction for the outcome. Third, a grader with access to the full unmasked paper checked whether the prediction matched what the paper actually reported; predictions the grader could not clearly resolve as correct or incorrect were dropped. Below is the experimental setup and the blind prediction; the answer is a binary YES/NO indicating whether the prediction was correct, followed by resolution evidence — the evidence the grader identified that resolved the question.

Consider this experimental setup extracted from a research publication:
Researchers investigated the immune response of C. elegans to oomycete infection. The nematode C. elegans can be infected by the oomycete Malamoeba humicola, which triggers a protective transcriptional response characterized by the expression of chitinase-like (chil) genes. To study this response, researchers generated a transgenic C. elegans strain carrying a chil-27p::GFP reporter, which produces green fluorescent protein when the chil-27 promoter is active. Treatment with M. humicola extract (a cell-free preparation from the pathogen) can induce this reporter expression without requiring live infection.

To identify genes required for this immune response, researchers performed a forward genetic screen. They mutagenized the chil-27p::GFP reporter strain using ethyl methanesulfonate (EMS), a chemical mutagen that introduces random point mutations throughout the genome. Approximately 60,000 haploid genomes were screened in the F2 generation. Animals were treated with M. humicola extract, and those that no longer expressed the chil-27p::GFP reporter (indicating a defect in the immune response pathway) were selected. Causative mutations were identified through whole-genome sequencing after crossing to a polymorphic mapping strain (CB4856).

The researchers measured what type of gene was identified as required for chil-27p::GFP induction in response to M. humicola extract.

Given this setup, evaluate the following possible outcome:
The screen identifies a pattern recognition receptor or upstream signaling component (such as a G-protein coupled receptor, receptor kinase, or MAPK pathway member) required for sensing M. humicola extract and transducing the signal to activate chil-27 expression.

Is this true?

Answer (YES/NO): YES